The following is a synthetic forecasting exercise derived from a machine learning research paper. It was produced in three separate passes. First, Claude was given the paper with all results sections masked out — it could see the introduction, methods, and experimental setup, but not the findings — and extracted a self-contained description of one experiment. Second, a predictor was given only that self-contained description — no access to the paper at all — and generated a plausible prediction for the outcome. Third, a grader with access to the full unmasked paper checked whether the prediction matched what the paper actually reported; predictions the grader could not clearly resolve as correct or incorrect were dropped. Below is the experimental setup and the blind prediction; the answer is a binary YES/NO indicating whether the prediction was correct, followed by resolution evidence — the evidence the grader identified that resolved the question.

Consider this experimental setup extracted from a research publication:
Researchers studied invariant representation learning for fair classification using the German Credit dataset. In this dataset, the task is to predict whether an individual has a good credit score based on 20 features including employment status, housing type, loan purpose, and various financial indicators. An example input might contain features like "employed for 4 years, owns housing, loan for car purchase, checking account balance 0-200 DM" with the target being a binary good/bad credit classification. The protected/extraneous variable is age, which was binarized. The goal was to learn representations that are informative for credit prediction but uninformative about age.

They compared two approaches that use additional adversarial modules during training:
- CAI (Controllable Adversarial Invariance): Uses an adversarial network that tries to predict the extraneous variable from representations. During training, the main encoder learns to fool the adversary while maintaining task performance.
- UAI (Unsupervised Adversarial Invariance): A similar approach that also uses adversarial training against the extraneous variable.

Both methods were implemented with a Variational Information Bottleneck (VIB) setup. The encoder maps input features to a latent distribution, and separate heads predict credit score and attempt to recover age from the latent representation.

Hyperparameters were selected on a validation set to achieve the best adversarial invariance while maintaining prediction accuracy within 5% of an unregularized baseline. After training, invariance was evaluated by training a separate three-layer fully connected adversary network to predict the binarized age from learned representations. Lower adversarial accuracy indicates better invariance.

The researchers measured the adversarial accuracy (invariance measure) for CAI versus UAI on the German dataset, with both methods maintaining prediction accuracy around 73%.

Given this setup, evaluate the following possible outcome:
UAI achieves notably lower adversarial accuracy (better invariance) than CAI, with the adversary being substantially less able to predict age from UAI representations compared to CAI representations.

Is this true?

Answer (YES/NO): NO